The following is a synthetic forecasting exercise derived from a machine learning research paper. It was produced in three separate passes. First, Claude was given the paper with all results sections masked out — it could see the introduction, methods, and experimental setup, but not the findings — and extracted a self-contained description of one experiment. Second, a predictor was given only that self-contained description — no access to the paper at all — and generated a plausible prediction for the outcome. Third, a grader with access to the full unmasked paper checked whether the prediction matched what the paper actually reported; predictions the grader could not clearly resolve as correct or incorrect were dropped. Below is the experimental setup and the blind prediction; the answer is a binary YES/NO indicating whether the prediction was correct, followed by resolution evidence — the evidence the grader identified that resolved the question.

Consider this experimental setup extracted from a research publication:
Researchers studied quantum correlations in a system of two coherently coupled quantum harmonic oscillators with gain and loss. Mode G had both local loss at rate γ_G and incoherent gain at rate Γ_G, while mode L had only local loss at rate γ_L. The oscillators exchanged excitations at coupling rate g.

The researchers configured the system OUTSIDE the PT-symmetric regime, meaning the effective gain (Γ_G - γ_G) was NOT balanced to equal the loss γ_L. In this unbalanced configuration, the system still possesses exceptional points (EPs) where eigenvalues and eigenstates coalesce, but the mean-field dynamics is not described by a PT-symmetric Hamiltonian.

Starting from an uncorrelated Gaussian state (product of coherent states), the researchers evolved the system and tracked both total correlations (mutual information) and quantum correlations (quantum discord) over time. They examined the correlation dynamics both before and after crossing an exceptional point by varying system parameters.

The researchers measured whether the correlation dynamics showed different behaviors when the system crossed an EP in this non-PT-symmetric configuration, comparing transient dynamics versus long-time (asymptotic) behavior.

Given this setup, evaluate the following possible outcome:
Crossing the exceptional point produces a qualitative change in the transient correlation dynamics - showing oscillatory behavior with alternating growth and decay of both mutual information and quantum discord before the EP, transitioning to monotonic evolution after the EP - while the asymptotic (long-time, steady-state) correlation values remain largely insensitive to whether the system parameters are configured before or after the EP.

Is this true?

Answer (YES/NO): YES